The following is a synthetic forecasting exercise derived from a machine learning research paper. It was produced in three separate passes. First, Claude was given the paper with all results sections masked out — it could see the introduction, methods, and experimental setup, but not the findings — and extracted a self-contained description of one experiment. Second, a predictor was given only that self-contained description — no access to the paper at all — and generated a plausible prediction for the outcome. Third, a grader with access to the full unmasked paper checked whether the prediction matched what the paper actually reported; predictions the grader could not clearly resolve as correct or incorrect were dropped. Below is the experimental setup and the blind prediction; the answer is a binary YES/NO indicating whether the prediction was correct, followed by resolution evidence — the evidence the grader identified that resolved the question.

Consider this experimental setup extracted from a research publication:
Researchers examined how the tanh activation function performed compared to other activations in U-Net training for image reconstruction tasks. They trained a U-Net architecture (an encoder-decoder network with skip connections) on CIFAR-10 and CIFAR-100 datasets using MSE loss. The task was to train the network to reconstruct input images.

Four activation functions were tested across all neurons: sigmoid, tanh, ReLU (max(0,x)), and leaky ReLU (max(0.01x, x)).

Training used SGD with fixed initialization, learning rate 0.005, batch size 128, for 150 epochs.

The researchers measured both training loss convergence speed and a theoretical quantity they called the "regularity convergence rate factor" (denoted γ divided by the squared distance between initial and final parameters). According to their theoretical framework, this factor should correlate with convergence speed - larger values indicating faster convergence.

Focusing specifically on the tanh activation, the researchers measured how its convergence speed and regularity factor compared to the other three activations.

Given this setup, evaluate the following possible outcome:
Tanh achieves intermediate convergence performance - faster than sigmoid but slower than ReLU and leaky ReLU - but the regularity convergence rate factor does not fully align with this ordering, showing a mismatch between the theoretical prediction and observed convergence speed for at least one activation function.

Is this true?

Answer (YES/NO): NO